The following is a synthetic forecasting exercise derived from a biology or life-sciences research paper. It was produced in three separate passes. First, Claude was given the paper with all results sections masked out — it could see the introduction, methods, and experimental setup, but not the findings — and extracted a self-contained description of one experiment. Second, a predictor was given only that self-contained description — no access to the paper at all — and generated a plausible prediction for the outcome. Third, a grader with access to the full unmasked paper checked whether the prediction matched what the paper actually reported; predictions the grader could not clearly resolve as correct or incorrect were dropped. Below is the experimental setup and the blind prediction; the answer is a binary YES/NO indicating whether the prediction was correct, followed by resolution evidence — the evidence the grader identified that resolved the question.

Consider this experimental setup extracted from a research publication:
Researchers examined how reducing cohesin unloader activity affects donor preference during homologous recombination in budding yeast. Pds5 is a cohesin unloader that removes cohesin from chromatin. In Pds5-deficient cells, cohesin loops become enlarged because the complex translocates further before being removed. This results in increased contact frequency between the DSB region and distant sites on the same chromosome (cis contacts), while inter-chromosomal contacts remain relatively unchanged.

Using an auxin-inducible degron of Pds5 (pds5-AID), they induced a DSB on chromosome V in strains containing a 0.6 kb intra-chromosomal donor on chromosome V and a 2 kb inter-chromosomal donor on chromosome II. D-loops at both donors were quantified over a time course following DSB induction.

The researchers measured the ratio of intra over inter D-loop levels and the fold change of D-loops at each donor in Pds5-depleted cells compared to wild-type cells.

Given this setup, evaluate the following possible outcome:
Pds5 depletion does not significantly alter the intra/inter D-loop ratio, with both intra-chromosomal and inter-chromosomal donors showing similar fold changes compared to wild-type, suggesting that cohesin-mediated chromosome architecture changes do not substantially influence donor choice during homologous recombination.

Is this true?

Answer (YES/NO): NO